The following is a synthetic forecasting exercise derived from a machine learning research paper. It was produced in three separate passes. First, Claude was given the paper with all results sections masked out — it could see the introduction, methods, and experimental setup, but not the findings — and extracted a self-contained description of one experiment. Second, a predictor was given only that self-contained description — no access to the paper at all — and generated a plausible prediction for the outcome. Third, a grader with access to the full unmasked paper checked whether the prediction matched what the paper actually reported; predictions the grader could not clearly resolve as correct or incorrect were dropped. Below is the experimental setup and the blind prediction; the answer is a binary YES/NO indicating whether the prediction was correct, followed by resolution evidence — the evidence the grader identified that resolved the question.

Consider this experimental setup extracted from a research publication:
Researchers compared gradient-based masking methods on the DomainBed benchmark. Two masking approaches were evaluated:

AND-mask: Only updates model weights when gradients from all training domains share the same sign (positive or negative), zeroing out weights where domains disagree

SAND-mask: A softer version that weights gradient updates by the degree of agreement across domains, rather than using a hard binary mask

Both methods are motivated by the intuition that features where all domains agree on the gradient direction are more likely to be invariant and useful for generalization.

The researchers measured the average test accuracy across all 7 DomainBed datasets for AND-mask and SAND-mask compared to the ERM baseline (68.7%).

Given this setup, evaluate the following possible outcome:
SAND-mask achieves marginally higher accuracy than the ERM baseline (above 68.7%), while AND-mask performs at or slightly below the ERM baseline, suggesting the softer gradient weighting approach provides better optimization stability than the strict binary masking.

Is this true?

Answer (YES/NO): NO